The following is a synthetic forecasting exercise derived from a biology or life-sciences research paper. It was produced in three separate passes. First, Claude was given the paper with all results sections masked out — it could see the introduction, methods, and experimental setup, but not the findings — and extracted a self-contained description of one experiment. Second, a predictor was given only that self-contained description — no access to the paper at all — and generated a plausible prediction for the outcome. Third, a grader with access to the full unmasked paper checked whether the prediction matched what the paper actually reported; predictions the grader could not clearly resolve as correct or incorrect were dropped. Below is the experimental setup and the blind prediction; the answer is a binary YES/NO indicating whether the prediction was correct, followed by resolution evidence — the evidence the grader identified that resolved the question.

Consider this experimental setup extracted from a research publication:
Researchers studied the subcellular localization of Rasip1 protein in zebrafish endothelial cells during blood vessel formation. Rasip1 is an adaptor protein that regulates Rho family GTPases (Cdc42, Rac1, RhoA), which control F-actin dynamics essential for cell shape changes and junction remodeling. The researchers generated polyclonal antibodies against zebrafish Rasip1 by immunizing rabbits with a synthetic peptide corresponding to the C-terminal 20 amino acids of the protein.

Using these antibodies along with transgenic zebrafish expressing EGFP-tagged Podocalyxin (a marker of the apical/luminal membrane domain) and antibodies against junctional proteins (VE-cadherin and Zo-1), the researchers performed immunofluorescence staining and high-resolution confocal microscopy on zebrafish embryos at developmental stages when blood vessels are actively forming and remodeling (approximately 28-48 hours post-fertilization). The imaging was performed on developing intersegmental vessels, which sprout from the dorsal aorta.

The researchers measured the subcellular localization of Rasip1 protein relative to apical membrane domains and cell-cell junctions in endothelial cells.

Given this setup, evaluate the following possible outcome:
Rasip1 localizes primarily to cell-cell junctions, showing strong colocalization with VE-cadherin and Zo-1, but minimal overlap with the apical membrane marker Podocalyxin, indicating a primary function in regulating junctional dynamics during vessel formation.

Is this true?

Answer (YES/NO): NO